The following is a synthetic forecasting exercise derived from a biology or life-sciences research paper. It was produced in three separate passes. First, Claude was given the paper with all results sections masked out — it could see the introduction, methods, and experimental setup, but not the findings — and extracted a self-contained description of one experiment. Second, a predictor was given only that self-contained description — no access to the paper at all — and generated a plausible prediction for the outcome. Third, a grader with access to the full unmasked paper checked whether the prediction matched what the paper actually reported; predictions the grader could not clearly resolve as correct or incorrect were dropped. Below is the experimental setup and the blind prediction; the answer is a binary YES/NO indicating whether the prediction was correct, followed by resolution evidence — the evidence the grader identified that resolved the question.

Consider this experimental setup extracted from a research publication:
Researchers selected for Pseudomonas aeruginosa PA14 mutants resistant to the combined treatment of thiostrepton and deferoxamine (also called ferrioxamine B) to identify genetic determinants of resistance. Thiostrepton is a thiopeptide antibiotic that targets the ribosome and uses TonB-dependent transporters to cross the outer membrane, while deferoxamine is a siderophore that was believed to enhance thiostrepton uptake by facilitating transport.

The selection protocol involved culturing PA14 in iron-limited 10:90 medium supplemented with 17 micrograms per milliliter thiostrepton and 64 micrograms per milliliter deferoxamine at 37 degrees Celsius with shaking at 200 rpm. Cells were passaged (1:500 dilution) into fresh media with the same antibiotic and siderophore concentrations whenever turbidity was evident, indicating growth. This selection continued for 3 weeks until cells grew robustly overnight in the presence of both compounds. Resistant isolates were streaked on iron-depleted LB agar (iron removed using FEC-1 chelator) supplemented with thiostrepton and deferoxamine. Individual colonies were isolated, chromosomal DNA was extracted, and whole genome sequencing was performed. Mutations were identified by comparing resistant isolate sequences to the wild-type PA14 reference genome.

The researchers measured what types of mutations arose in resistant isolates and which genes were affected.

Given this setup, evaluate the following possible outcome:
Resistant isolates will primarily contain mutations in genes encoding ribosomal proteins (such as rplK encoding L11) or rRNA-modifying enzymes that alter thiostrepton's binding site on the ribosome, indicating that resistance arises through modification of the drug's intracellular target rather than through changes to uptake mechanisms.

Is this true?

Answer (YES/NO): NO